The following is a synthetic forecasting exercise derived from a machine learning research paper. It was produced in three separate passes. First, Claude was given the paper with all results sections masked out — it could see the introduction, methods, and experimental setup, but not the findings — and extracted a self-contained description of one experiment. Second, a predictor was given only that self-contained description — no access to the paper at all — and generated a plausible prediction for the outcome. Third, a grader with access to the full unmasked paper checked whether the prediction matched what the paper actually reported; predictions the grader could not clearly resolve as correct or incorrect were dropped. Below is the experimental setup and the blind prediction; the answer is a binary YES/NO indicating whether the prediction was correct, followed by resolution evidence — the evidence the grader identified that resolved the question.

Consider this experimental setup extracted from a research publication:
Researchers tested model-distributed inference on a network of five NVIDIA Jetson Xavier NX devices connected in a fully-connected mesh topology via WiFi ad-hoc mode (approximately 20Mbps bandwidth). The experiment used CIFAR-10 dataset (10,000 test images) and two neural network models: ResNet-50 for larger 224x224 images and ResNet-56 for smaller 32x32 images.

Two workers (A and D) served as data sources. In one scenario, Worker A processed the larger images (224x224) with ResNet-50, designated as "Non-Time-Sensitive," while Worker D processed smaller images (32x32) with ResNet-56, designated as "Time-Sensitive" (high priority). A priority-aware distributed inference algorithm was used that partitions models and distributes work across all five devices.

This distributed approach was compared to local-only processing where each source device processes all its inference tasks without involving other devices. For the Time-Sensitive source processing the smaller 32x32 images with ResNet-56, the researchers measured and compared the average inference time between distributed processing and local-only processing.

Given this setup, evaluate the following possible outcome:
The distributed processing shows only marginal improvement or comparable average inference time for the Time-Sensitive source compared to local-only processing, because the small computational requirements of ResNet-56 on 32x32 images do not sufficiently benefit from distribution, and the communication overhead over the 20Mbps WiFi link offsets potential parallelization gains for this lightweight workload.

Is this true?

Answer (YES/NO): YES